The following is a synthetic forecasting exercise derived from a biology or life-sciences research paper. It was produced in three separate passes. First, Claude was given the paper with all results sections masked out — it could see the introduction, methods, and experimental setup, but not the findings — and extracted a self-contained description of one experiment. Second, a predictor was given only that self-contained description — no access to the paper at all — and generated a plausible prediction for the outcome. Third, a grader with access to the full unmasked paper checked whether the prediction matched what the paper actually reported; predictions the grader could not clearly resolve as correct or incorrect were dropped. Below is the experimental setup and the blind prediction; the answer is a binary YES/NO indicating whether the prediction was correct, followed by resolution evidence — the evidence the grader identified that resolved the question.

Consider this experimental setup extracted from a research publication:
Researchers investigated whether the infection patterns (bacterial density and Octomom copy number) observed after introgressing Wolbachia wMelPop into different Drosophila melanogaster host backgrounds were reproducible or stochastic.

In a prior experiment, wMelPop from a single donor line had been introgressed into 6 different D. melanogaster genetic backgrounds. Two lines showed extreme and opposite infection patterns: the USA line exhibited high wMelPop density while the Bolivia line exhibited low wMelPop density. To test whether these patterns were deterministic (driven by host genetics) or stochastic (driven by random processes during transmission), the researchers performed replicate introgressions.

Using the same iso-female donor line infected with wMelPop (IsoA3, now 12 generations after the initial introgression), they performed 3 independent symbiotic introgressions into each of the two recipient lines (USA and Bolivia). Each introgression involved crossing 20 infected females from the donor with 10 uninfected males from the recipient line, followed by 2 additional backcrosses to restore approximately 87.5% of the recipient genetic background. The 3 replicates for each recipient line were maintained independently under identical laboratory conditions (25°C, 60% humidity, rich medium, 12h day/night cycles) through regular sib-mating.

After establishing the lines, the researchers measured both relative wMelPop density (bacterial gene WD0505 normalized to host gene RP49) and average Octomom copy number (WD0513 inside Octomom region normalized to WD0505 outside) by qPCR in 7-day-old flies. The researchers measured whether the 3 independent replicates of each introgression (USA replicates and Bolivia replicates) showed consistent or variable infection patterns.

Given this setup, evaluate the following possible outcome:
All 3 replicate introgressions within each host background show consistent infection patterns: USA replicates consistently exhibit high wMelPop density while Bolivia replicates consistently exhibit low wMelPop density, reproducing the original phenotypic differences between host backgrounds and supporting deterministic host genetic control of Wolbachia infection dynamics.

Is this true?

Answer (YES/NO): NO